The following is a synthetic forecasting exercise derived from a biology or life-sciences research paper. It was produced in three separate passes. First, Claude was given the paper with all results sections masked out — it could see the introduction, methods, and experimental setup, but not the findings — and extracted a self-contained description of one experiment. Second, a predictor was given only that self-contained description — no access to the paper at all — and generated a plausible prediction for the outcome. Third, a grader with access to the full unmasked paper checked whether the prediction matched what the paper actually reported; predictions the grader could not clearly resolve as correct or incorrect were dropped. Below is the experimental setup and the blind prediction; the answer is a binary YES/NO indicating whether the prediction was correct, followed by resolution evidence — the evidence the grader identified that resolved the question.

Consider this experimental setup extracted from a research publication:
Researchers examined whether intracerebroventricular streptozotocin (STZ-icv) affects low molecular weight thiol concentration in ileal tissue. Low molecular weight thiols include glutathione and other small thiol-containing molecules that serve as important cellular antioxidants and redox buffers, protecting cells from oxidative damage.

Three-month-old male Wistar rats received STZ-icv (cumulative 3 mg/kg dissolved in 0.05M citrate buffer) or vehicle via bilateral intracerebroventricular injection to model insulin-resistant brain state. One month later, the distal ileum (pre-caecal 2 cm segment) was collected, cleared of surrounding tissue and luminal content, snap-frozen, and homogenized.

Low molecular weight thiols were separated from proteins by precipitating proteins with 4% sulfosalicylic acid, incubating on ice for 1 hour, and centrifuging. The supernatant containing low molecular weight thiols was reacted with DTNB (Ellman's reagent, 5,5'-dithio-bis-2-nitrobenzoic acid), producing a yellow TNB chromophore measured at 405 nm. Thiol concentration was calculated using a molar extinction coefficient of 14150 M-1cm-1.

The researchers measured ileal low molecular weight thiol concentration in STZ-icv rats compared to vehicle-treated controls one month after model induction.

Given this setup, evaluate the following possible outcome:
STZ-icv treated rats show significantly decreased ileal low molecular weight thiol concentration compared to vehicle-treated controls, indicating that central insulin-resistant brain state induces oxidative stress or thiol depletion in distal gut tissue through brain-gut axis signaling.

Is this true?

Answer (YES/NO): NO